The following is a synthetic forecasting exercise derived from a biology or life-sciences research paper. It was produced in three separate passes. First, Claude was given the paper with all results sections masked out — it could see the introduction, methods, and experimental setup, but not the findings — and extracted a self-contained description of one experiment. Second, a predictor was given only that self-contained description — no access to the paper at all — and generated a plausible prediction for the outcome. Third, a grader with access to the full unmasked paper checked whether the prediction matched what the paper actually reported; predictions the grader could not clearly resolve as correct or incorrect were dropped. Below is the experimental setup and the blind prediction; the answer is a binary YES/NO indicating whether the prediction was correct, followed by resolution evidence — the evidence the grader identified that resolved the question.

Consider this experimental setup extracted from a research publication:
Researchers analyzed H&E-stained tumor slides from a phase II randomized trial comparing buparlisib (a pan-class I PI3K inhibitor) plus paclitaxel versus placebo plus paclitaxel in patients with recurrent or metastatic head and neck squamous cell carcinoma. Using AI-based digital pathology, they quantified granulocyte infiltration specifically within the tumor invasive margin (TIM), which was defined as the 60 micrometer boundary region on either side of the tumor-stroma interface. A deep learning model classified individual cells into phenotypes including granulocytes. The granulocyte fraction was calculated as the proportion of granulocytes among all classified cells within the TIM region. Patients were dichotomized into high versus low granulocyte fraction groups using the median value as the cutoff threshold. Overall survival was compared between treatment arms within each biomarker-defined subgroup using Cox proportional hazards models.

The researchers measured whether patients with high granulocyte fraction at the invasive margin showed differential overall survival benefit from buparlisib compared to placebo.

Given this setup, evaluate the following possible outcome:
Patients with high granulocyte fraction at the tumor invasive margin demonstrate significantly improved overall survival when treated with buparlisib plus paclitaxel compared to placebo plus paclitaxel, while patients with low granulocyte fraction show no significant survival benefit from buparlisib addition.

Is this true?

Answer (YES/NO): YES